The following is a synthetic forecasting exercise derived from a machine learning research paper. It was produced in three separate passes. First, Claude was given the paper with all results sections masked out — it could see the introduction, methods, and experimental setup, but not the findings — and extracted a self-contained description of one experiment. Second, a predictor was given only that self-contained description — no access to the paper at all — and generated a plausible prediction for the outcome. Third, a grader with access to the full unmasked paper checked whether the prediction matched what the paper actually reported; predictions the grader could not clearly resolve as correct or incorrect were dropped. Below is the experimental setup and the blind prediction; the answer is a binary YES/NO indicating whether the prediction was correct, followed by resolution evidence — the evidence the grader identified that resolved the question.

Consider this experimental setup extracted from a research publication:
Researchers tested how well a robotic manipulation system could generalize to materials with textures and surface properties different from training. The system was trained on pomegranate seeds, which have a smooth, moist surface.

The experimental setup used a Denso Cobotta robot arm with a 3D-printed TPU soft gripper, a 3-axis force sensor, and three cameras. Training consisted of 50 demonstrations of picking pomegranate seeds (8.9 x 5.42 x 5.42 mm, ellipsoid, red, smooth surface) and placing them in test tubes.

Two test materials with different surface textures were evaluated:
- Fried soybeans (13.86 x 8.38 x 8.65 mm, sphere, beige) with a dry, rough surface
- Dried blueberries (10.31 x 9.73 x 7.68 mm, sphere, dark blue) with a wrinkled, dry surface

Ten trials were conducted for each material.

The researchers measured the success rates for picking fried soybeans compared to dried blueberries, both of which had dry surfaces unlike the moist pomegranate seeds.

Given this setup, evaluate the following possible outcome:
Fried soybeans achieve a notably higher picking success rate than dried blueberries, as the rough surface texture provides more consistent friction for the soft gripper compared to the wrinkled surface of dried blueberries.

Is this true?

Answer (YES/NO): NO